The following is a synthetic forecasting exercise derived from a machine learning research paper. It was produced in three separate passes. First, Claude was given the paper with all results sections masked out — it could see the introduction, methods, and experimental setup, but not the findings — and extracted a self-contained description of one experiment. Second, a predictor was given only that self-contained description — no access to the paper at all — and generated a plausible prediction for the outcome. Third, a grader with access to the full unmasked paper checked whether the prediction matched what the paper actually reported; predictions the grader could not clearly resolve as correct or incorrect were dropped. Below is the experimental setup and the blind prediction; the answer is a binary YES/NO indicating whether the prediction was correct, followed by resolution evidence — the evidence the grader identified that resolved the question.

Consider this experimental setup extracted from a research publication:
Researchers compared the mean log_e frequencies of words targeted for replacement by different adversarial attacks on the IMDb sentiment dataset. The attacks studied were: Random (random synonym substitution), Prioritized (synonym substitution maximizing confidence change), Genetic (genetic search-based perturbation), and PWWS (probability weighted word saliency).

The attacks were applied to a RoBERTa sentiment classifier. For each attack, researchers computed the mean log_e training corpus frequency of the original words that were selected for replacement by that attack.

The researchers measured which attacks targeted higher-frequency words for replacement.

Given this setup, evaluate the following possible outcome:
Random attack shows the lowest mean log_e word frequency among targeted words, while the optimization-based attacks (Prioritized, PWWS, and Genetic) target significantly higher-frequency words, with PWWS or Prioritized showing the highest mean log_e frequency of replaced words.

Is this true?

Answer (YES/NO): NO